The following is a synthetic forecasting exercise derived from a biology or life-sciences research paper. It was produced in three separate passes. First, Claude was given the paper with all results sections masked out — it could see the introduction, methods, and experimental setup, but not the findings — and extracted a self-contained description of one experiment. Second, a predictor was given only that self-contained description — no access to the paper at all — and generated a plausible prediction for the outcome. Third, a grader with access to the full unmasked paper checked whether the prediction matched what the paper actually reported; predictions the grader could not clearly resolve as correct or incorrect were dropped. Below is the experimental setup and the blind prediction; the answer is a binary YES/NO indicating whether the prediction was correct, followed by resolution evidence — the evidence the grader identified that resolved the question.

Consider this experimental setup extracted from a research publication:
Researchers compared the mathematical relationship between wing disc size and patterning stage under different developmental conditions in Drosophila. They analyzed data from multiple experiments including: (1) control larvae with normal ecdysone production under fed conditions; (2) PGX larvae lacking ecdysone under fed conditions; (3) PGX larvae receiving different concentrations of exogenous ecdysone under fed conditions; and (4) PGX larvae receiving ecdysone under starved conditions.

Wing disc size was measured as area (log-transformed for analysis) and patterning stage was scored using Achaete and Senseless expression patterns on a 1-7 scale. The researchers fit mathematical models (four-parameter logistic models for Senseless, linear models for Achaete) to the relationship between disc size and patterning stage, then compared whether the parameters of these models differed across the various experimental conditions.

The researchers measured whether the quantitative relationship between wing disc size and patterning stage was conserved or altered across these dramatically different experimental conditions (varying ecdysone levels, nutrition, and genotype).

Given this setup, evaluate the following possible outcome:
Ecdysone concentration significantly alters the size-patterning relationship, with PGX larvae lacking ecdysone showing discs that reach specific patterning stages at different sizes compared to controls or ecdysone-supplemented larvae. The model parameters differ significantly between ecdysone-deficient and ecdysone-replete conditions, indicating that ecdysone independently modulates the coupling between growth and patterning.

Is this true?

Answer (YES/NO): YES